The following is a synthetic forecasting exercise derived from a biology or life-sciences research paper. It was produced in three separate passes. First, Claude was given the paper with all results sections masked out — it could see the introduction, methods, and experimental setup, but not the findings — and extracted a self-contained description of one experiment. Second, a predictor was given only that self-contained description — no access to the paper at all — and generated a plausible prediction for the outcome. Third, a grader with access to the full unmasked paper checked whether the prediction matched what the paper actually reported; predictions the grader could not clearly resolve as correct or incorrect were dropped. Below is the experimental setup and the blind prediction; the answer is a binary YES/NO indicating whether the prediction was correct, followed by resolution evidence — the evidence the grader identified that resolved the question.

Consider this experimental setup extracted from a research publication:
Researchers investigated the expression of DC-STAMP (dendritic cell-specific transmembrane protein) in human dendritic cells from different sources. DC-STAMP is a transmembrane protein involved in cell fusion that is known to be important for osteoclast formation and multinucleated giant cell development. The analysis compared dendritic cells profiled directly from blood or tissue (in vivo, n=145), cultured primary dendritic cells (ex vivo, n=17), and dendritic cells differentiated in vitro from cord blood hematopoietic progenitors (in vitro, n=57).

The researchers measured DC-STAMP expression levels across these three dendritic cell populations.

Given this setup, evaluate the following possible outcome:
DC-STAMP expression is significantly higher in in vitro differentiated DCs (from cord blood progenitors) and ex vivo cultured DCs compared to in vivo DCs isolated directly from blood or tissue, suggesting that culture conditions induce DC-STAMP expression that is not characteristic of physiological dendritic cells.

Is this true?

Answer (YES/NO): YES